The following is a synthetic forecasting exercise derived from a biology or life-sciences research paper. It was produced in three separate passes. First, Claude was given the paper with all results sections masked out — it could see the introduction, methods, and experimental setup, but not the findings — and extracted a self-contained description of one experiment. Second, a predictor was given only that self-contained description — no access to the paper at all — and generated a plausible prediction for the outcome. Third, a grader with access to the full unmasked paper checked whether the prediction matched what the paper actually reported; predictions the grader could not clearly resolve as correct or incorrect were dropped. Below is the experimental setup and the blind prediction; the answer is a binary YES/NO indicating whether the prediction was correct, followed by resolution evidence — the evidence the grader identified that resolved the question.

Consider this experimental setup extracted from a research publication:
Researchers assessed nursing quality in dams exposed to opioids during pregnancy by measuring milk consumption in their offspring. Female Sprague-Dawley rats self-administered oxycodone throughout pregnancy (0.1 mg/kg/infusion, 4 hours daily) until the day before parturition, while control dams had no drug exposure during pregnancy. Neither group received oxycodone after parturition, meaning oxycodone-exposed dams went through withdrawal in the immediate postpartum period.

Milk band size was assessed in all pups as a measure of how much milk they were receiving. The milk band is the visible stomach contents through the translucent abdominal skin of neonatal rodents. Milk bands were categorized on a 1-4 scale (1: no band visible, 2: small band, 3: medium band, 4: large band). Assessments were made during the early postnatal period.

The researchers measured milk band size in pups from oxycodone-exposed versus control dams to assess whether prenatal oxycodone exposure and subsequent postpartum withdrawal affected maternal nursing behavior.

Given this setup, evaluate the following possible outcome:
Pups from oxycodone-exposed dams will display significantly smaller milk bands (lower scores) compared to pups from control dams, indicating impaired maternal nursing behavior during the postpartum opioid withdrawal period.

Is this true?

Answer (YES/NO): NO